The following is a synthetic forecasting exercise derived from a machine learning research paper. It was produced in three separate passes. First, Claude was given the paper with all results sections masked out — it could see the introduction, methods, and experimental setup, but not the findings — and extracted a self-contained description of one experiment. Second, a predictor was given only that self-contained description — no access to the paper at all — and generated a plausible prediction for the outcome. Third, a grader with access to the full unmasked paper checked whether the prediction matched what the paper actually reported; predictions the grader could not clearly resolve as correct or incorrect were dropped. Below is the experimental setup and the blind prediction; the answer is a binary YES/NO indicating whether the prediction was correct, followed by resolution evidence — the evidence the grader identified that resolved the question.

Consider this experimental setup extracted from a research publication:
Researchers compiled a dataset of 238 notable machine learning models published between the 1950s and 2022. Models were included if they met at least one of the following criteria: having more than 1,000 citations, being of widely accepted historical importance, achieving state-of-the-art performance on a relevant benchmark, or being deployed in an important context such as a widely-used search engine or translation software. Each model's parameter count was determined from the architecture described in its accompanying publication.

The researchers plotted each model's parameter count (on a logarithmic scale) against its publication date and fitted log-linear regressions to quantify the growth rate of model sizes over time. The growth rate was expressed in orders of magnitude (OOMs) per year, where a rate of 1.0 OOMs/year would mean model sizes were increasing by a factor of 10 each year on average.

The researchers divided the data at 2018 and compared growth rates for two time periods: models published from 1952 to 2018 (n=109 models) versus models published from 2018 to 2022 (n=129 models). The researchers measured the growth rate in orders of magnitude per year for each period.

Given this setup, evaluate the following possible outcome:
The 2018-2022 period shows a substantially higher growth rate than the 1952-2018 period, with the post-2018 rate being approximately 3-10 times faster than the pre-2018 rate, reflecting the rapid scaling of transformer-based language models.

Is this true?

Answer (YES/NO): YES